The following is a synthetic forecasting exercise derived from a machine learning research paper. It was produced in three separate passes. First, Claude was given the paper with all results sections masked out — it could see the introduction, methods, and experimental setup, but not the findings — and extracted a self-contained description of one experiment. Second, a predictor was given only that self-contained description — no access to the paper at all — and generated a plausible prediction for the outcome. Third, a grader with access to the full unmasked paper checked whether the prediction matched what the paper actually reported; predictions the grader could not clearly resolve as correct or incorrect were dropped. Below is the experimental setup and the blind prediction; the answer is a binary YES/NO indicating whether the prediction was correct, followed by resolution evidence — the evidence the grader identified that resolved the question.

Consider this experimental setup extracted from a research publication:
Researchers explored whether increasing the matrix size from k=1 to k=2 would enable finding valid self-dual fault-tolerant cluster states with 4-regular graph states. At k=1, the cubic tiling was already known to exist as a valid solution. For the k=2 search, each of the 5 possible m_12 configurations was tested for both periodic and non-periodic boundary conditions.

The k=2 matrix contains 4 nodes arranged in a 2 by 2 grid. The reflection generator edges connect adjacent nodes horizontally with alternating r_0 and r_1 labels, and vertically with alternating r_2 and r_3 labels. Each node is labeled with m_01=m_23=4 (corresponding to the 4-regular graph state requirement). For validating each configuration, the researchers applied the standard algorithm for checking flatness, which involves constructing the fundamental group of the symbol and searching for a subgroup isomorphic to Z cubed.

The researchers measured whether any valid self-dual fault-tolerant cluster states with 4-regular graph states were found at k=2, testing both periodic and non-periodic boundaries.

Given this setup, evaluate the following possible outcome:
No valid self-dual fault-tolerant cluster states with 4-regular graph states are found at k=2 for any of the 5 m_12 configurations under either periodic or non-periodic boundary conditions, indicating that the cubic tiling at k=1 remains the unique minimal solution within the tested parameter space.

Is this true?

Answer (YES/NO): YES